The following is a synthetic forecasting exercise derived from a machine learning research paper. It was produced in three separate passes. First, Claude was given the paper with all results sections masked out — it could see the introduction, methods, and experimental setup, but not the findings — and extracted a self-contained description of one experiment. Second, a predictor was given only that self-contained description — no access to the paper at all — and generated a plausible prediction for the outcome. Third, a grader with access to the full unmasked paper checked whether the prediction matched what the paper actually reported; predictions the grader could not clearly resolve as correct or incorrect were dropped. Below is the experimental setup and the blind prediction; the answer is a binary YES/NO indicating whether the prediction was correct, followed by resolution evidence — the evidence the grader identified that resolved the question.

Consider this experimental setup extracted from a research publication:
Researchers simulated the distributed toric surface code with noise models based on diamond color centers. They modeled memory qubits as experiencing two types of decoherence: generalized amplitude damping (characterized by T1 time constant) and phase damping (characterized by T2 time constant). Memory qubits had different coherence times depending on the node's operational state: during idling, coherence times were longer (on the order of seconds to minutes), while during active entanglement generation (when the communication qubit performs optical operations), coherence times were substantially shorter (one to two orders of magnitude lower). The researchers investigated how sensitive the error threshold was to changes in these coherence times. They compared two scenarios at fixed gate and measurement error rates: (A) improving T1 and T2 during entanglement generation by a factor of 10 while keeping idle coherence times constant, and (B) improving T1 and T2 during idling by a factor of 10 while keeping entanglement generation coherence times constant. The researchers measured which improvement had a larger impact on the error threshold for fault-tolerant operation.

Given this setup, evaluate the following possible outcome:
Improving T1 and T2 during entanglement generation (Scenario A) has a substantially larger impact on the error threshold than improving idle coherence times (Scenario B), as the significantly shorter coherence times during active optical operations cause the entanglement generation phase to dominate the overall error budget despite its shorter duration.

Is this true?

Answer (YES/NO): YES